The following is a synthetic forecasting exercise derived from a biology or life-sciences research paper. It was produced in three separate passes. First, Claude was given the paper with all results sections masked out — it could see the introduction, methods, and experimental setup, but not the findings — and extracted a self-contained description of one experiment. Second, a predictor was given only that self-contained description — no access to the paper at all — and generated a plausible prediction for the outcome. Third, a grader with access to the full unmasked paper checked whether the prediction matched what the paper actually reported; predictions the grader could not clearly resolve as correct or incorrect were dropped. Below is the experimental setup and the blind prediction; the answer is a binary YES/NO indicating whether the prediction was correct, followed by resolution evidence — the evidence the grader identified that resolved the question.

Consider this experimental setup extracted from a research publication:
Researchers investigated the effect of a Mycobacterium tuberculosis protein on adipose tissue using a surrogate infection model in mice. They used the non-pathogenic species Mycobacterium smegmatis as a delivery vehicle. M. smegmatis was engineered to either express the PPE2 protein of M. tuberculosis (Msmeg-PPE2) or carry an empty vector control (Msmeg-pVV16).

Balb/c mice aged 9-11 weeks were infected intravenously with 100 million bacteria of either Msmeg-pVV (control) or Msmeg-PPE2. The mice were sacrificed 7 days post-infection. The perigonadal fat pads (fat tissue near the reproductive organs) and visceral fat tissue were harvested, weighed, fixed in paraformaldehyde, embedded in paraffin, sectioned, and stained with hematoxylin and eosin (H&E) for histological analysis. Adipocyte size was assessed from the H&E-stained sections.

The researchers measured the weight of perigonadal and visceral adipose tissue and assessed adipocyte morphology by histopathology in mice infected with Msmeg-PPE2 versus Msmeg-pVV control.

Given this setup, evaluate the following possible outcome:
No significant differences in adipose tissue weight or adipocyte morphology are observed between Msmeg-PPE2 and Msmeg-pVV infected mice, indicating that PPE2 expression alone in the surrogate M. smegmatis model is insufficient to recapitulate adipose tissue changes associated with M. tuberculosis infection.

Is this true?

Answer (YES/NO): NO